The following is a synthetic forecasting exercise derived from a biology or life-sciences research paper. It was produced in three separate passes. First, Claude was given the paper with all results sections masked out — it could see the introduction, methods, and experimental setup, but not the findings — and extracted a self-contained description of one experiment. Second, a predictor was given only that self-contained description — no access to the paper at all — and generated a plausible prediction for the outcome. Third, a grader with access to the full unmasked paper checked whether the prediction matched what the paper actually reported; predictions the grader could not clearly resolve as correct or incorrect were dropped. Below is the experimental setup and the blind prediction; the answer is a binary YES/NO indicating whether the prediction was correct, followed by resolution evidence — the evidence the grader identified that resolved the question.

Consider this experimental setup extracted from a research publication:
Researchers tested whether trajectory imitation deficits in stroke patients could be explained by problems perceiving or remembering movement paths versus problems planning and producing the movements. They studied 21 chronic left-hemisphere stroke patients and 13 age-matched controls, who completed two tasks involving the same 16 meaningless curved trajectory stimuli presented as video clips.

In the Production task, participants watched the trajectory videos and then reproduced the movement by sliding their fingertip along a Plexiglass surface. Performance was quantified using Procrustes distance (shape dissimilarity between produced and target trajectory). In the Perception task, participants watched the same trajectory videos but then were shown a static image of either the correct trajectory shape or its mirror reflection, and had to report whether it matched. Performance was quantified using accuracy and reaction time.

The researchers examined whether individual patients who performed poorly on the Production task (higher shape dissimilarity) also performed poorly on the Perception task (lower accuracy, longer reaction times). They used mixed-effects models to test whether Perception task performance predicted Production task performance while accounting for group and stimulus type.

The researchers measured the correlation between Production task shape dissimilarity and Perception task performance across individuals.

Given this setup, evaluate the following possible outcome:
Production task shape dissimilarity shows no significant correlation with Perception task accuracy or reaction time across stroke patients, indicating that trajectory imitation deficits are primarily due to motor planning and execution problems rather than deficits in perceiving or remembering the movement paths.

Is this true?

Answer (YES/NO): YES